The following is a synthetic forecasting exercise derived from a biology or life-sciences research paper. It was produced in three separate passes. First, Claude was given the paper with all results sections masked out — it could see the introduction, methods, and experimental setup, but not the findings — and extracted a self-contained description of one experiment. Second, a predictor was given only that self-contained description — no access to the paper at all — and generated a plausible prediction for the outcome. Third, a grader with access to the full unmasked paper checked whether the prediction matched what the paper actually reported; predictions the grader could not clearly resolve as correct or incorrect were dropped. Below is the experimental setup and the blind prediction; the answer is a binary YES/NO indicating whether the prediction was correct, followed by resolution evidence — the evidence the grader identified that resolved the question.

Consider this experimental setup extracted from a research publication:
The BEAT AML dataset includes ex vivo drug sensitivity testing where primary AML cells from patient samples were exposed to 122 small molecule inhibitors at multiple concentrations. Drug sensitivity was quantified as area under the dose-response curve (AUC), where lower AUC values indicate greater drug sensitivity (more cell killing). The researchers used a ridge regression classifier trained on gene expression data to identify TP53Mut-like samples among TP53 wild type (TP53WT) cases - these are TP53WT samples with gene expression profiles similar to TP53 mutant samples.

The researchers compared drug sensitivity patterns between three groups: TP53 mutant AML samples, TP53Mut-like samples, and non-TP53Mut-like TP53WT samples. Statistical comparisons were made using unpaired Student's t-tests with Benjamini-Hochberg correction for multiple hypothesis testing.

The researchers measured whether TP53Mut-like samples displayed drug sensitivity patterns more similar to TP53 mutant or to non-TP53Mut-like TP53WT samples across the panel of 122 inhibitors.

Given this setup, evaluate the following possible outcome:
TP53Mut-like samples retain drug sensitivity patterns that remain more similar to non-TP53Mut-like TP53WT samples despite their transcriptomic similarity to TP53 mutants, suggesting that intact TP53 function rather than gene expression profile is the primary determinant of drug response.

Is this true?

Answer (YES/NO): NO